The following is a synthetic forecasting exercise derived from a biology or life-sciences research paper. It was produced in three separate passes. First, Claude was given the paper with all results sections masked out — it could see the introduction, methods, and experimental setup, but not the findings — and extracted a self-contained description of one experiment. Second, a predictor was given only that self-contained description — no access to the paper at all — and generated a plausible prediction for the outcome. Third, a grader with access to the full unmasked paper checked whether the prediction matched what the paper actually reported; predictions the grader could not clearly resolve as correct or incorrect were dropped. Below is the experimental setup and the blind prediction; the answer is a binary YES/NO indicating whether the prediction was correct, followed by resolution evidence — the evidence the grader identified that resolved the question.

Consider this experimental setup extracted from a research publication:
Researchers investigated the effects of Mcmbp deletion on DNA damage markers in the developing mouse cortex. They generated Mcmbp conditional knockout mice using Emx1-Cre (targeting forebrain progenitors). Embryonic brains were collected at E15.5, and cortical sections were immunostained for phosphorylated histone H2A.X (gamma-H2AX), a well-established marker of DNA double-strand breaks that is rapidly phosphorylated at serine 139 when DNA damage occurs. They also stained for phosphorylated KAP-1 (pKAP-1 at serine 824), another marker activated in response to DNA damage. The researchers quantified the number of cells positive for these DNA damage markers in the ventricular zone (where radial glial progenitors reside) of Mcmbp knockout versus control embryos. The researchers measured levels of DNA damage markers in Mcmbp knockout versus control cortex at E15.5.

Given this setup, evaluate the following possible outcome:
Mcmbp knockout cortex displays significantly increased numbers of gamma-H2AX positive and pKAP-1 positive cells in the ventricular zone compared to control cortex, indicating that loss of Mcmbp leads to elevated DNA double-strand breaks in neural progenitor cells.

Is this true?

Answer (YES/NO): YES